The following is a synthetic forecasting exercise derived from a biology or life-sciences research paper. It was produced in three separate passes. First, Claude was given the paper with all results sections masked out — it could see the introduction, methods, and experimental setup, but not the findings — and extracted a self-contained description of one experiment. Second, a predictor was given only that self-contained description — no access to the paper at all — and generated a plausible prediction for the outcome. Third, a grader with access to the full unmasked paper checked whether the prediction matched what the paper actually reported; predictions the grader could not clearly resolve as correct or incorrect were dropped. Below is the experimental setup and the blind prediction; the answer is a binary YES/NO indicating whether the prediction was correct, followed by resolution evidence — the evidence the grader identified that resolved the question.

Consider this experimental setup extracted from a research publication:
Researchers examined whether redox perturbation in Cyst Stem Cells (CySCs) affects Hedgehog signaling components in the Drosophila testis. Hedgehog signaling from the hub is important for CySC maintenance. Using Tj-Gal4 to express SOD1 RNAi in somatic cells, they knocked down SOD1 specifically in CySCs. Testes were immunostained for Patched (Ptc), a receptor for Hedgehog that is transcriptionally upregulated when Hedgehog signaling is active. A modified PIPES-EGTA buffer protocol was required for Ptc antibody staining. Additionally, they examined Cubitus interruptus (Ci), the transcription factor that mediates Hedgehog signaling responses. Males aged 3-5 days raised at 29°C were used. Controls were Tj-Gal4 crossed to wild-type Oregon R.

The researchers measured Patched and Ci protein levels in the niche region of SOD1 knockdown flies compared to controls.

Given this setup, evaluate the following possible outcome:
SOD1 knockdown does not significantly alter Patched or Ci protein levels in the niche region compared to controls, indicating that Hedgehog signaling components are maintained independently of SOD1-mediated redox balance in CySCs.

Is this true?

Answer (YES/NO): NO